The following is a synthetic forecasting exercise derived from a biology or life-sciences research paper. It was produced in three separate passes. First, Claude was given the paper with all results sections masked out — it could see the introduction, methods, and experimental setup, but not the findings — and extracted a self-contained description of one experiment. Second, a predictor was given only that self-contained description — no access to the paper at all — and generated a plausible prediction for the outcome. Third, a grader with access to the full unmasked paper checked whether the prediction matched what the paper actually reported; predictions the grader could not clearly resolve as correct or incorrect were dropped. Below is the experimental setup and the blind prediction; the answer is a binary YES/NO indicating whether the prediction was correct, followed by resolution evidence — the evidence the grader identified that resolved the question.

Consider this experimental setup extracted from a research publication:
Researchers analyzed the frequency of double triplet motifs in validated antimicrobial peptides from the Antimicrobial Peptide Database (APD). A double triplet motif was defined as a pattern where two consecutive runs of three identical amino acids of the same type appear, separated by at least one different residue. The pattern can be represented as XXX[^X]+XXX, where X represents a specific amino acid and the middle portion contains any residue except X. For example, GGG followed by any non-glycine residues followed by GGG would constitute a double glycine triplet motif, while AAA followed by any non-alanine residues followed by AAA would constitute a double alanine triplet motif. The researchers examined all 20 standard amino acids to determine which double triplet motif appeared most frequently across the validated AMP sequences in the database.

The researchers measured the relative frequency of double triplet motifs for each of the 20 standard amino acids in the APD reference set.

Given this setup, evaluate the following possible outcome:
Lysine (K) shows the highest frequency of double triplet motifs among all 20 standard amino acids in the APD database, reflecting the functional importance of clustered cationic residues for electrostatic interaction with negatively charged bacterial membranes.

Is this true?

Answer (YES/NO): NO